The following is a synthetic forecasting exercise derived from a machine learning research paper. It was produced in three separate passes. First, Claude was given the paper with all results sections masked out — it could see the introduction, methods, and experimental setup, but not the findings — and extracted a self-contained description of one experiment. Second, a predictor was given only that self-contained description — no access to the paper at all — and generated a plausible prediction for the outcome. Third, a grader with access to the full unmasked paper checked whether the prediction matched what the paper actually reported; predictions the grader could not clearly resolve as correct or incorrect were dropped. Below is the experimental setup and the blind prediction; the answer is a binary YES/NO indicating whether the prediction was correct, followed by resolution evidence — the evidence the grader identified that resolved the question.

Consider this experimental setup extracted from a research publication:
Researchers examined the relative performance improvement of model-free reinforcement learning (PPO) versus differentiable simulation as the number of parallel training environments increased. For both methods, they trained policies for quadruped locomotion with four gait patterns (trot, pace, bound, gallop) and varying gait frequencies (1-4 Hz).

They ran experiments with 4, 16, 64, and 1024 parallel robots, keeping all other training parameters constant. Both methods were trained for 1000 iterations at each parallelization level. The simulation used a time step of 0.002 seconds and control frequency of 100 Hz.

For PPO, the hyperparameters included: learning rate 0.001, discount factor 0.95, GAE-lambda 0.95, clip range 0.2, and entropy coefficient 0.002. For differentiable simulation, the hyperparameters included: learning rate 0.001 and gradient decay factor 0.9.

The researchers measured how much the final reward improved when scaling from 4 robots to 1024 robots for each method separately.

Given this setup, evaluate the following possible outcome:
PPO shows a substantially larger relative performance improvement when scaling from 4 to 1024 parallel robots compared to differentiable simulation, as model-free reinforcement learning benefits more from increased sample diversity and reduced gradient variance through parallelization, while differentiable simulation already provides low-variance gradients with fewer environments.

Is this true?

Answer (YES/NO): YES